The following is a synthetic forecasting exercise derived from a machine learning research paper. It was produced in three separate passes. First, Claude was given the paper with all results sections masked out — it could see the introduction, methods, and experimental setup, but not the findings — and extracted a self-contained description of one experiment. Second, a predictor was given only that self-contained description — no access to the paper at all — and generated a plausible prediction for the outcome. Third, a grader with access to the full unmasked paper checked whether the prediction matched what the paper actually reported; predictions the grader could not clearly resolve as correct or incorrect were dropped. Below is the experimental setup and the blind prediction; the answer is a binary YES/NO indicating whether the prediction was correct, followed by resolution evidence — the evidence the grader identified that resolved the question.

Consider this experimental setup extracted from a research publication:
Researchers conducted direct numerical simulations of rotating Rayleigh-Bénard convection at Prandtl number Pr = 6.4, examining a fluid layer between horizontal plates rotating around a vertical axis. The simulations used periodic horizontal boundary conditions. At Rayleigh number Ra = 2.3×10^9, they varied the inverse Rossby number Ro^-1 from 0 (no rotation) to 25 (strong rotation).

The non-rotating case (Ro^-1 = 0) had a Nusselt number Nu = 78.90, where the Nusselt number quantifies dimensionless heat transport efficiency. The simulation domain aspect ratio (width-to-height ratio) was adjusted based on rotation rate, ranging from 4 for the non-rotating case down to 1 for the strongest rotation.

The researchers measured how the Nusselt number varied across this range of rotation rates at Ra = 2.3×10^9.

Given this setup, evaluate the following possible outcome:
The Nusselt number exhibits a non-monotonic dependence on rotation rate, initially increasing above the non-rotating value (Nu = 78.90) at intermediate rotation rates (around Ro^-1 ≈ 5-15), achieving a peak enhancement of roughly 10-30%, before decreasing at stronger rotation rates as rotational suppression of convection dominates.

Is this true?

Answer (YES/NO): NO